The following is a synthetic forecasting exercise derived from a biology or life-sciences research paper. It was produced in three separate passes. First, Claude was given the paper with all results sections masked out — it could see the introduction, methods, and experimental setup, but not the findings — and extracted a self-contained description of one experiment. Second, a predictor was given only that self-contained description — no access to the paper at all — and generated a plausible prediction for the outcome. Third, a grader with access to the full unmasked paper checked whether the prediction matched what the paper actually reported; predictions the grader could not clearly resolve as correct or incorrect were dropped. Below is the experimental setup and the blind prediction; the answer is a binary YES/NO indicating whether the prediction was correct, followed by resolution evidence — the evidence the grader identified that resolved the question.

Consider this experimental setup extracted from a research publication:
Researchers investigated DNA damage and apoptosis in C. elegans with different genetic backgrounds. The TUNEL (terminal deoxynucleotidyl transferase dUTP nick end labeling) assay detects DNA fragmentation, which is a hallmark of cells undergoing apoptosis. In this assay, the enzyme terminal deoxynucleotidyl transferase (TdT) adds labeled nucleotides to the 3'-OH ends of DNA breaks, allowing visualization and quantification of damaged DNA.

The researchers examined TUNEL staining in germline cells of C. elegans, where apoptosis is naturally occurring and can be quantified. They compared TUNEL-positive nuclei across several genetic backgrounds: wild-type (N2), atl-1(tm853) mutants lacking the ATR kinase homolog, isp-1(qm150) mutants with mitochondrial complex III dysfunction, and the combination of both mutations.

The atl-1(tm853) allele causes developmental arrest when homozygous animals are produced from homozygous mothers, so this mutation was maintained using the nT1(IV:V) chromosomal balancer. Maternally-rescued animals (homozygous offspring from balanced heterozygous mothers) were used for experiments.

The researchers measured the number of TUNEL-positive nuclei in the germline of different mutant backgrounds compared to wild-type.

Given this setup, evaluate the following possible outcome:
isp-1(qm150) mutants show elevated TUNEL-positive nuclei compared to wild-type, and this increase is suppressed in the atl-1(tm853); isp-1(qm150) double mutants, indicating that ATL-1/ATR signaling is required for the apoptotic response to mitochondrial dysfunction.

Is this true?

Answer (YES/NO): NO